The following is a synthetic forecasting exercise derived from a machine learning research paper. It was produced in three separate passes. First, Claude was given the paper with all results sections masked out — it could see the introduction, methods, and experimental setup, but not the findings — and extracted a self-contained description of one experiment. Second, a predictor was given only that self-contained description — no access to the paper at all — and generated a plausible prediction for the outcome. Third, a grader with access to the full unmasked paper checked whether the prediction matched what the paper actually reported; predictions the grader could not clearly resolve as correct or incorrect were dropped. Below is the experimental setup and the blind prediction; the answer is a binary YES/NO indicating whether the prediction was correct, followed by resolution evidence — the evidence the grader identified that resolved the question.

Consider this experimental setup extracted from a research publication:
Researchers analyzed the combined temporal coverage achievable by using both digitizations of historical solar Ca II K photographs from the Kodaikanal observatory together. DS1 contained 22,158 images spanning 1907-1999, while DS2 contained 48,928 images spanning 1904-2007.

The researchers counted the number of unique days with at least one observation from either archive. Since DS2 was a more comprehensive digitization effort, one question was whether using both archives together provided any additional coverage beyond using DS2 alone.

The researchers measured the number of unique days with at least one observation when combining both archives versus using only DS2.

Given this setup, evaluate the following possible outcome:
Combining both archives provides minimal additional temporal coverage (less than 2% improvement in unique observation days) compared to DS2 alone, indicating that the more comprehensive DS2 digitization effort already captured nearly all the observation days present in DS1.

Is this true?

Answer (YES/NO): YES